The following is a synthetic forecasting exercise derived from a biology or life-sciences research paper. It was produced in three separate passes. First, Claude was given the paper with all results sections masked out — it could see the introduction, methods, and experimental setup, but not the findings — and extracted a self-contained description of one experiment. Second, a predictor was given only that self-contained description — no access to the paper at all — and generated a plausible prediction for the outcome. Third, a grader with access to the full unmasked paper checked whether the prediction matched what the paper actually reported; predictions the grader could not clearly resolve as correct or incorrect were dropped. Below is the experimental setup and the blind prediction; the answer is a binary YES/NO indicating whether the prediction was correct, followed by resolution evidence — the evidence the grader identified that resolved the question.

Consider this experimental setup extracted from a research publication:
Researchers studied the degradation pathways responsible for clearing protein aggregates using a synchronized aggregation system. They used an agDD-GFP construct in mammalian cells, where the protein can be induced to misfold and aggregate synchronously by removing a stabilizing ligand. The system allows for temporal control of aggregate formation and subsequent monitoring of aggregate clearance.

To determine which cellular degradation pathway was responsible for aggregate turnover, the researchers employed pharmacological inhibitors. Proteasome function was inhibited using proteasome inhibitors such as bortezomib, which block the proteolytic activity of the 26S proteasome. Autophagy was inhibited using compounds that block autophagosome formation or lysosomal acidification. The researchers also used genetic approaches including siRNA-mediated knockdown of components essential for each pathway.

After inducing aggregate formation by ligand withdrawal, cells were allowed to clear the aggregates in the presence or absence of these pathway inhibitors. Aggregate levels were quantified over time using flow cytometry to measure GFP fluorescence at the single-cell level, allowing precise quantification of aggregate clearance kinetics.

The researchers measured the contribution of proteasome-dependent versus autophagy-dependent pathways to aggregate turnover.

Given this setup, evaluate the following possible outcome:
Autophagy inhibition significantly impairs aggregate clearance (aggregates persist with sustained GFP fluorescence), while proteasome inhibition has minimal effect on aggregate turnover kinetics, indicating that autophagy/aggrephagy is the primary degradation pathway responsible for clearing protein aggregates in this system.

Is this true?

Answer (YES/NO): NO